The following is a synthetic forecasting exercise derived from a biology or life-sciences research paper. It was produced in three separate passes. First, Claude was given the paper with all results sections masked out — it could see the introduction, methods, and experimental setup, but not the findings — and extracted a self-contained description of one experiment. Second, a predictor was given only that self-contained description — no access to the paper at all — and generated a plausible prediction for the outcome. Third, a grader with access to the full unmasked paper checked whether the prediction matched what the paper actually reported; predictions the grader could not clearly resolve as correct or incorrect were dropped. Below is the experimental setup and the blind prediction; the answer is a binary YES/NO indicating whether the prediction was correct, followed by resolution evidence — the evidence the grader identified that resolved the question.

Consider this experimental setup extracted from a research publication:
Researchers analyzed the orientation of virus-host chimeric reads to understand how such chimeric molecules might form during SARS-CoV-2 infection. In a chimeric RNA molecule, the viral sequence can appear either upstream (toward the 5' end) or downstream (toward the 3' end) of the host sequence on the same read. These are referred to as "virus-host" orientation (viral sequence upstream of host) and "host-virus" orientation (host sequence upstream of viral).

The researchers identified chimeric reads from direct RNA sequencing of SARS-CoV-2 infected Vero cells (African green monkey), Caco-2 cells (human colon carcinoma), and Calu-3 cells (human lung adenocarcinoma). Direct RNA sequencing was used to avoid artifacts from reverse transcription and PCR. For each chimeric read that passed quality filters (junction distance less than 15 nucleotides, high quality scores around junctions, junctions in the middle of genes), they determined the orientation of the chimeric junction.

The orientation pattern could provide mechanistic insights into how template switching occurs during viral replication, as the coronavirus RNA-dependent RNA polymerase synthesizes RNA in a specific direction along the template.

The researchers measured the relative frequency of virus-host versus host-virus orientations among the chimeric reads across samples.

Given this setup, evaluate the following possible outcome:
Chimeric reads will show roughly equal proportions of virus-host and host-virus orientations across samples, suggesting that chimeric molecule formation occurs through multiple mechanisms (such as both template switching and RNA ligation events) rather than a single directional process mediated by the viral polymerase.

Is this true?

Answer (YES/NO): YES